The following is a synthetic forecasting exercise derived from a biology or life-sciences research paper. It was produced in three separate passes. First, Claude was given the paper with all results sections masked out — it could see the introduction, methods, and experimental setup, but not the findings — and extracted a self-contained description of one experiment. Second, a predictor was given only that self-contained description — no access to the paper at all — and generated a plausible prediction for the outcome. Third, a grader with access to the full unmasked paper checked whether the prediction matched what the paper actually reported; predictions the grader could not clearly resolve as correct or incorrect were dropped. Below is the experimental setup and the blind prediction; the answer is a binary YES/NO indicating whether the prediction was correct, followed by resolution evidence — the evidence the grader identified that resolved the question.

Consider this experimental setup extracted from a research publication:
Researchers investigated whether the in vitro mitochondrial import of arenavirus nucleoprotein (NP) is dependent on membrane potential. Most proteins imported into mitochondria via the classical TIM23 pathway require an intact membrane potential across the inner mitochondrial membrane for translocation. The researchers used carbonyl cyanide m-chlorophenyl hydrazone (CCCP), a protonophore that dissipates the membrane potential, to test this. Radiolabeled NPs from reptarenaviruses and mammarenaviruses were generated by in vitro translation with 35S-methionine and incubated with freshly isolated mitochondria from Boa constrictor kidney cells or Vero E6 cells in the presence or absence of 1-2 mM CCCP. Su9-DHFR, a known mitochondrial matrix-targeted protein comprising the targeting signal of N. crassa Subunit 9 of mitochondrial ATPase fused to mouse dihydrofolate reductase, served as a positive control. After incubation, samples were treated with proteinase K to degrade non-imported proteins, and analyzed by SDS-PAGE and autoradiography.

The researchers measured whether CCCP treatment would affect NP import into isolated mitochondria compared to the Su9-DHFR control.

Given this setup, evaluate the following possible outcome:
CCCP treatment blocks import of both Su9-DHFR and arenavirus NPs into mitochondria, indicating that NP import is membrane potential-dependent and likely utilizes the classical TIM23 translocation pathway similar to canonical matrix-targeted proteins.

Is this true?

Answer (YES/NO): NO